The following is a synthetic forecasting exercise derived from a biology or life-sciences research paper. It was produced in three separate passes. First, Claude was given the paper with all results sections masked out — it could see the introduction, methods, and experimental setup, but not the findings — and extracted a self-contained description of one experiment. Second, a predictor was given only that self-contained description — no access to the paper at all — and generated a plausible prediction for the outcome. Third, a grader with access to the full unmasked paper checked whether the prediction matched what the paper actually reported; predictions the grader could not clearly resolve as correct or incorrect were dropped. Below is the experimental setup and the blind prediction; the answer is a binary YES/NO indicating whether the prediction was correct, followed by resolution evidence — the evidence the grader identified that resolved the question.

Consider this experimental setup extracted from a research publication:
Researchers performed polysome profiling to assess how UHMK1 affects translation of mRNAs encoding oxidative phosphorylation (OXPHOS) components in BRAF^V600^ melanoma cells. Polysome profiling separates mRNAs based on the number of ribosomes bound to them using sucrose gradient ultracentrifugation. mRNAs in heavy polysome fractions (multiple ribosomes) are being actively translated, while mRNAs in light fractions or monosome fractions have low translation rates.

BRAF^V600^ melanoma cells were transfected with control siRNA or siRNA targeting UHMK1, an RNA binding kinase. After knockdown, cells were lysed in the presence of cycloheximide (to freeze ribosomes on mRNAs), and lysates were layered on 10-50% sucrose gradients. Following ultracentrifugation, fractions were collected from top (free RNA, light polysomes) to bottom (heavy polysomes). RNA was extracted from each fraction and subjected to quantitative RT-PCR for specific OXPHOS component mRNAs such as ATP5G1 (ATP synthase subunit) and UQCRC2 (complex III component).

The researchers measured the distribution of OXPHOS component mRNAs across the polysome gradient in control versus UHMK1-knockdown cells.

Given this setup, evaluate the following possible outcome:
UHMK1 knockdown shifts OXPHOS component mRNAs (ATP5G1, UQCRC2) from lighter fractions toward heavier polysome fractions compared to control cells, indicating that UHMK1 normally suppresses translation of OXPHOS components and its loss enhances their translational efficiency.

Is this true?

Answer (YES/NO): NO